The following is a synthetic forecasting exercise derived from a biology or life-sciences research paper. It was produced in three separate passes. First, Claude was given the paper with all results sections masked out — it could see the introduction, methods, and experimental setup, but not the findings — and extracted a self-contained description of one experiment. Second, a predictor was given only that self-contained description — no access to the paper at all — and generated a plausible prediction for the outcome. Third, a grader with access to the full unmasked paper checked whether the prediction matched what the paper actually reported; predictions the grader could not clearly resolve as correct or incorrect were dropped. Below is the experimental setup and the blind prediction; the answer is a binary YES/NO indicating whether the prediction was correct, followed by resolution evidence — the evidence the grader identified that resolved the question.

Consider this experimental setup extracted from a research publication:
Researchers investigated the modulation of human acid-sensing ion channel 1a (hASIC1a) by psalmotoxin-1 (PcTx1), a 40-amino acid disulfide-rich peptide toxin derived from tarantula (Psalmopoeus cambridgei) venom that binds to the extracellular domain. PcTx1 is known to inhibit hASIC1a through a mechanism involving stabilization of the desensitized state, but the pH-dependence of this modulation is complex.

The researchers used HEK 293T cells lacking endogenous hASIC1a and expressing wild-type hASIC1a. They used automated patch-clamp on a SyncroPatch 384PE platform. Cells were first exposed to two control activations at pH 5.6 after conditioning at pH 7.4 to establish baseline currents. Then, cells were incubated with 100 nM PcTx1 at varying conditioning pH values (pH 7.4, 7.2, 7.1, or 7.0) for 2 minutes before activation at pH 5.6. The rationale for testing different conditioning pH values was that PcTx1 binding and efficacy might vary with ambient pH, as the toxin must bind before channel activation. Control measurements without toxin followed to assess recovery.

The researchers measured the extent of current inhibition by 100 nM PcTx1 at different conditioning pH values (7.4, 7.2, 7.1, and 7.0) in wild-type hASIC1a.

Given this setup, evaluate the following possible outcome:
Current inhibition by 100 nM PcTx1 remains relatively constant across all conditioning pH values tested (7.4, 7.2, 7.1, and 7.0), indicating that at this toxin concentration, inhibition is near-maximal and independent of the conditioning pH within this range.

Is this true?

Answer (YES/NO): NO